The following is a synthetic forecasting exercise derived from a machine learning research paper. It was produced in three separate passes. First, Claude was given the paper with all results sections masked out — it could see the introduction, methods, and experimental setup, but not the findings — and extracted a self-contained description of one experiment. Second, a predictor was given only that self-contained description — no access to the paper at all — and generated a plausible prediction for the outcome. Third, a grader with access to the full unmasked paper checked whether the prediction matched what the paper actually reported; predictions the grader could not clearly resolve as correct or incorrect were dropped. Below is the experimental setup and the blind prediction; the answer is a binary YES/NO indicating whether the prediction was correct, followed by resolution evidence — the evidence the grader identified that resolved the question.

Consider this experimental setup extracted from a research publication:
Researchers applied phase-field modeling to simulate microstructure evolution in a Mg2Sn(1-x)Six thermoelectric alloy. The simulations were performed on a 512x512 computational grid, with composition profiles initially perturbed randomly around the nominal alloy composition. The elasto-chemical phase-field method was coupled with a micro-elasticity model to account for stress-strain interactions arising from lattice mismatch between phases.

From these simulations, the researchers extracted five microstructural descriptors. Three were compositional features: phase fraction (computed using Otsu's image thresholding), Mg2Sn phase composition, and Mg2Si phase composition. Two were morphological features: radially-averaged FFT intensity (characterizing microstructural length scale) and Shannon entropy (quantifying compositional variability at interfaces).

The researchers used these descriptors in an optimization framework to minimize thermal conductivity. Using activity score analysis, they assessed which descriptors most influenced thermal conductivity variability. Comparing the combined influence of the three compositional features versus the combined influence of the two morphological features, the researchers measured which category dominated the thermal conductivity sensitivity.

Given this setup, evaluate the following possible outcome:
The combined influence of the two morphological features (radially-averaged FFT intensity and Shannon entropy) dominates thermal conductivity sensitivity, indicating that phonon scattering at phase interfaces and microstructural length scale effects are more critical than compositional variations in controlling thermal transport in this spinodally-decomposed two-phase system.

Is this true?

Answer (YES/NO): YES